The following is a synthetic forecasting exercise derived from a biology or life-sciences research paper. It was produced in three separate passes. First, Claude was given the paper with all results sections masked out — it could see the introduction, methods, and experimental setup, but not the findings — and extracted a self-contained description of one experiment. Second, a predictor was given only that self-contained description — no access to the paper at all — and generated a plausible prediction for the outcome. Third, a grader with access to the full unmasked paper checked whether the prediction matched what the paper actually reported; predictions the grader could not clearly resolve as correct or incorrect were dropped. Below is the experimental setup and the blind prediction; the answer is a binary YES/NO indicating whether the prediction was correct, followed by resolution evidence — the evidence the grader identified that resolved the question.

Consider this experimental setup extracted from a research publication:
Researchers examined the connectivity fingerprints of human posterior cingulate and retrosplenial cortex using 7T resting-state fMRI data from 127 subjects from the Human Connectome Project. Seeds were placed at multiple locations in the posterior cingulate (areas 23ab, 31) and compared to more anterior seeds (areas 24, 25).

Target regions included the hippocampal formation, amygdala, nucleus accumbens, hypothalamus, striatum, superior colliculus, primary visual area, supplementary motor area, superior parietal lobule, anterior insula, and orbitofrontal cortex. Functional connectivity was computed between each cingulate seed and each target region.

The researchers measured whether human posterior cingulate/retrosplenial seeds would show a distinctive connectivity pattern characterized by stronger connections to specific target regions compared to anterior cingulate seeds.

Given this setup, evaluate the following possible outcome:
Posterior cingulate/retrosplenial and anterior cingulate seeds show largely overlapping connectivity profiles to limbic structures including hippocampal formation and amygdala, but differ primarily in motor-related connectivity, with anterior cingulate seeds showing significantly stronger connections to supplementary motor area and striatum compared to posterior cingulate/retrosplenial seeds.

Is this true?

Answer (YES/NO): NO